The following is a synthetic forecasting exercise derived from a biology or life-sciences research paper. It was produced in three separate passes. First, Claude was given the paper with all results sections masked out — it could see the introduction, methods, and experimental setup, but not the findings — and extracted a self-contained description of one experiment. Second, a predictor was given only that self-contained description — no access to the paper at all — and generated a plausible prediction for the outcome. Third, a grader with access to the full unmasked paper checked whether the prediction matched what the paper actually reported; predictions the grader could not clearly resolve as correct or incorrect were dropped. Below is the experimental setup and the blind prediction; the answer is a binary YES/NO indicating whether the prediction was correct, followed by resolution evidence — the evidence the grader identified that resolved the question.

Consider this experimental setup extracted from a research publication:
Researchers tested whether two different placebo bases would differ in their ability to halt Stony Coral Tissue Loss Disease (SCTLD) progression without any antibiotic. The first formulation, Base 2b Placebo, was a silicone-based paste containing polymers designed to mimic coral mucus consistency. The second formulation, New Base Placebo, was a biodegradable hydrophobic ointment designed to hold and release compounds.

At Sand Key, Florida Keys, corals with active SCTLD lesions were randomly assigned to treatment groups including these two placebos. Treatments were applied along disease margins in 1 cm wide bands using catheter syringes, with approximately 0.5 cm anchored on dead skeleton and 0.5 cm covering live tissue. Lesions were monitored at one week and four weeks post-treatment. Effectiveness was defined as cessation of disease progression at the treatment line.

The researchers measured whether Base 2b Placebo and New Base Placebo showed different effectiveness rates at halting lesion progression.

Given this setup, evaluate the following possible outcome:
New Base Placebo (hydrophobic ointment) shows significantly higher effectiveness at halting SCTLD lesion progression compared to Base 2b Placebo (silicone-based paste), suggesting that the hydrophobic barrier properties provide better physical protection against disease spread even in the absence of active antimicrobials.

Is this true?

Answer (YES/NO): NO